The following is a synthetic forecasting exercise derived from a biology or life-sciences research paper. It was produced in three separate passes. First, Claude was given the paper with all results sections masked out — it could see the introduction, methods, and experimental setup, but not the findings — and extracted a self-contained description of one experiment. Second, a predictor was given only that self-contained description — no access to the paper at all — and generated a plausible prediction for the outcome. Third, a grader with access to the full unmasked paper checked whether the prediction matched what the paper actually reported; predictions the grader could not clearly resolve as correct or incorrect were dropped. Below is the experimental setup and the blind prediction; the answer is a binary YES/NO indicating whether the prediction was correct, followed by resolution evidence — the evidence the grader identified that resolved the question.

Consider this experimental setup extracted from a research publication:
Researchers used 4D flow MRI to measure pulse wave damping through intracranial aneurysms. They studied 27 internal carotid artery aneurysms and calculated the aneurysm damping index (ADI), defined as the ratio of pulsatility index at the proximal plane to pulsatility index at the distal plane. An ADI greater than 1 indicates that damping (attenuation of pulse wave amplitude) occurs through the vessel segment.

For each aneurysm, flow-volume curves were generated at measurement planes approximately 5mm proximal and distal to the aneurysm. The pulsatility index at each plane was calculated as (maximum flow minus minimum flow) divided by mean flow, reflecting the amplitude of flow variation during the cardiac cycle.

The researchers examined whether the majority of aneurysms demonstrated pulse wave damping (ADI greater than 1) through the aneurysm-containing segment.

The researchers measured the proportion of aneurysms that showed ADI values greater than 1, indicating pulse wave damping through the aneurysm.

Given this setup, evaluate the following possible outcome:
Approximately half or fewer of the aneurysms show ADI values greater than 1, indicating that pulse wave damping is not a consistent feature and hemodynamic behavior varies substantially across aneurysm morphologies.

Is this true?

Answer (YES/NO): NO